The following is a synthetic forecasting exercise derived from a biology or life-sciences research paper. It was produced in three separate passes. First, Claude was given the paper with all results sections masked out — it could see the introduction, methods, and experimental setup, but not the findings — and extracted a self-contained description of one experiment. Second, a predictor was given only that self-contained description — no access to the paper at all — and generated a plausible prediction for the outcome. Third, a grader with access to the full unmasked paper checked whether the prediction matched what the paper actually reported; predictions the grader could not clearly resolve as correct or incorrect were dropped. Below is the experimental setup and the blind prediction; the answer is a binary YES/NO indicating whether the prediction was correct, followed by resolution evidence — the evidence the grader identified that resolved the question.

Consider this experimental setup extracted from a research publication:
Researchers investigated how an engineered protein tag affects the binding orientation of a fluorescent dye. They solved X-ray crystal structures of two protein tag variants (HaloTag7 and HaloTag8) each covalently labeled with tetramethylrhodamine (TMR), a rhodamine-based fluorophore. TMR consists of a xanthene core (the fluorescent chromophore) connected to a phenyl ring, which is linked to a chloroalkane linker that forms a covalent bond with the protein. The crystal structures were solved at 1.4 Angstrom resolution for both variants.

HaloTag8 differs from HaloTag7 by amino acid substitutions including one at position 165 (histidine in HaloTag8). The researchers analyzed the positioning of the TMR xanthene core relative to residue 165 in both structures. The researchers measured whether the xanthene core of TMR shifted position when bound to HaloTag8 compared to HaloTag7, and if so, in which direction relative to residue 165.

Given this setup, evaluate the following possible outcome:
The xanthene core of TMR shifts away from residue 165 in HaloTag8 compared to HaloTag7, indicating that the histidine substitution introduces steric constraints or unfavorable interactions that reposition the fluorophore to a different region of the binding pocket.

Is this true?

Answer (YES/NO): NO